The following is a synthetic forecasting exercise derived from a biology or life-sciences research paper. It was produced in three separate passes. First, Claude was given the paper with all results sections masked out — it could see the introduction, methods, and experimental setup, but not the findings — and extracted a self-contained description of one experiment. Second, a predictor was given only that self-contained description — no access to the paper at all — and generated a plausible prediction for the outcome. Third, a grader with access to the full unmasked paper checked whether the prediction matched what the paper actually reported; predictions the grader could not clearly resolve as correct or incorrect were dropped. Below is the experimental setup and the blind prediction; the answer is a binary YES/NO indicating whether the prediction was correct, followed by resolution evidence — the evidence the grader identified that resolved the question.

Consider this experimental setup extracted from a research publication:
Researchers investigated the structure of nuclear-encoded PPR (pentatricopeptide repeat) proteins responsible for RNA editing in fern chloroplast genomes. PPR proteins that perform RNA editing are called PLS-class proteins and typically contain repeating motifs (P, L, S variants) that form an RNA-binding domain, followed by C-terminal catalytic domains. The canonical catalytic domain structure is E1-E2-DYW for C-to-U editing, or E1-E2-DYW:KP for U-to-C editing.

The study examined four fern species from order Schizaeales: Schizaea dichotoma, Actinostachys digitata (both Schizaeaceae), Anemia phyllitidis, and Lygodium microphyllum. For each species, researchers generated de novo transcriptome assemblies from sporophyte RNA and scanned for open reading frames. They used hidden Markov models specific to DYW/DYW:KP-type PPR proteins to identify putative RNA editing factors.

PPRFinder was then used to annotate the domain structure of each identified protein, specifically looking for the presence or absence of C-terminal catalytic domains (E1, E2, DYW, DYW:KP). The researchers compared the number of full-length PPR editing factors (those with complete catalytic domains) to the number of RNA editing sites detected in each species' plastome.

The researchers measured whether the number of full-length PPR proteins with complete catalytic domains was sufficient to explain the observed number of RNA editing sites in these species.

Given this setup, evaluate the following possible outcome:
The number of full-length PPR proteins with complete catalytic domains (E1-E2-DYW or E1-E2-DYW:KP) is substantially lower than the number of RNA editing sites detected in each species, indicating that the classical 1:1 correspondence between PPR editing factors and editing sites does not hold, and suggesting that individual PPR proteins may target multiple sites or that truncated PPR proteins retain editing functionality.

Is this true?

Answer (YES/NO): YES